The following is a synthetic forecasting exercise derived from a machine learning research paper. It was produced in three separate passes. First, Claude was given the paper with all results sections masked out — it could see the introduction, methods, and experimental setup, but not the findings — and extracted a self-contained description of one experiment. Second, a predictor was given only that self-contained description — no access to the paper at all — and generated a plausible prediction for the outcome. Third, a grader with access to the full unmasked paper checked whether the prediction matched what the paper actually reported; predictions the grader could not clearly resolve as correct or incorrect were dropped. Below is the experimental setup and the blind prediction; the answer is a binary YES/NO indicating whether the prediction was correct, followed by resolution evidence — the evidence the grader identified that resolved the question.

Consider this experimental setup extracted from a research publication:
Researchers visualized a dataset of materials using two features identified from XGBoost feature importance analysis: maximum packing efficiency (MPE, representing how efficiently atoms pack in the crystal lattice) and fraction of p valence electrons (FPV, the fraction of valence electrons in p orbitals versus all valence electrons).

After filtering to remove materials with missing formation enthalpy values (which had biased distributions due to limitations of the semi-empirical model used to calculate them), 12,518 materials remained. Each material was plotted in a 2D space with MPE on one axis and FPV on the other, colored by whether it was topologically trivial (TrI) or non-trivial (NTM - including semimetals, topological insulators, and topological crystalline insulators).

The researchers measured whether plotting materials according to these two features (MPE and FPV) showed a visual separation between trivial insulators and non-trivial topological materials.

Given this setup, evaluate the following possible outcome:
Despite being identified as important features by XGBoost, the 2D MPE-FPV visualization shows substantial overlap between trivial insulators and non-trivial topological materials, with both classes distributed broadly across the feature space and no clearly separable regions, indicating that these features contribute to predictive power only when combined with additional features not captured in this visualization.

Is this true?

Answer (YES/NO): NO